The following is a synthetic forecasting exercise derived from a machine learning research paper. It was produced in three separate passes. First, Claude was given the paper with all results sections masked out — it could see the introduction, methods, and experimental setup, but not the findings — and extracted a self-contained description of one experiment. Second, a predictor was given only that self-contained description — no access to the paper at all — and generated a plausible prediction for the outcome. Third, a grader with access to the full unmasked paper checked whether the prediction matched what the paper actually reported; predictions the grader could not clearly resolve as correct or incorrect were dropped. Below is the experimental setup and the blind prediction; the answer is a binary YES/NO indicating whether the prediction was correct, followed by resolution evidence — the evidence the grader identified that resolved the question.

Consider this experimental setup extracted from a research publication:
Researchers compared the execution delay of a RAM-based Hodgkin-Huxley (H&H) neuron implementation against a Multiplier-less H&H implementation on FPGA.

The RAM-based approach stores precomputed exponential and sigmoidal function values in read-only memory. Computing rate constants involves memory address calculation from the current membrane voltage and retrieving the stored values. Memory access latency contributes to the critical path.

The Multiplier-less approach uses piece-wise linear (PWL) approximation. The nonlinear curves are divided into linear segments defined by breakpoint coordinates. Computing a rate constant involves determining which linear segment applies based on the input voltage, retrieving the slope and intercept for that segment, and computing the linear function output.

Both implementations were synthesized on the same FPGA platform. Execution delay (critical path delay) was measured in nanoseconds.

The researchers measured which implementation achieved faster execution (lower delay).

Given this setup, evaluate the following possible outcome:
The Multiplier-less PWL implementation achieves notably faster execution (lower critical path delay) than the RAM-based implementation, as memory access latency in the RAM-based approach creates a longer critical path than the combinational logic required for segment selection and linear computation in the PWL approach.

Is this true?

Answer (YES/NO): NO